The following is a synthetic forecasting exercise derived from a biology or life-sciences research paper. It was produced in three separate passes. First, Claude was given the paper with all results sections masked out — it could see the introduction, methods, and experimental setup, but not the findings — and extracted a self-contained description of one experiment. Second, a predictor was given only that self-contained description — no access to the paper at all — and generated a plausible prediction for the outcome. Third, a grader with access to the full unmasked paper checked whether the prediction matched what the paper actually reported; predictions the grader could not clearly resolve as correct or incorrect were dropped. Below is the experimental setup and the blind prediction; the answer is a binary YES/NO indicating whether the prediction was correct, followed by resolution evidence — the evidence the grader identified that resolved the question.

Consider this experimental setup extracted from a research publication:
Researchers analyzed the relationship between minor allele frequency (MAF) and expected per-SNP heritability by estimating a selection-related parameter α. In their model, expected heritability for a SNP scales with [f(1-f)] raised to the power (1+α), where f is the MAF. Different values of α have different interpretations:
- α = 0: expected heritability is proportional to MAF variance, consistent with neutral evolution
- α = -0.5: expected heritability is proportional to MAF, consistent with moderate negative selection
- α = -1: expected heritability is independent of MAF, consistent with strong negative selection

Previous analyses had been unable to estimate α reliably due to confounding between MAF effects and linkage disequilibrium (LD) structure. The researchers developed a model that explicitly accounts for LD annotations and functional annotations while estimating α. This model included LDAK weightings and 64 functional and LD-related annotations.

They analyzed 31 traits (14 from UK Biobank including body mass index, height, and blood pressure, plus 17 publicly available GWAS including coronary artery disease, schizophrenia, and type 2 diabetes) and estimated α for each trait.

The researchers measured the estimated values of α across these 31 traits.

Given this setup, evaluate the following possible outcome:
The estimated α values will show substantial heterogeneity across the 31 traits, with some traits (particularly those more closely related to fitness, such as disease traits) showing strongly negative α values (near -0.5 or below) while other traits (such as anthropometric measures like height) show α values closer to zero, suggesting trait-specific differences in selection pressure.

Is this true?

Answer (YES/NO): NO